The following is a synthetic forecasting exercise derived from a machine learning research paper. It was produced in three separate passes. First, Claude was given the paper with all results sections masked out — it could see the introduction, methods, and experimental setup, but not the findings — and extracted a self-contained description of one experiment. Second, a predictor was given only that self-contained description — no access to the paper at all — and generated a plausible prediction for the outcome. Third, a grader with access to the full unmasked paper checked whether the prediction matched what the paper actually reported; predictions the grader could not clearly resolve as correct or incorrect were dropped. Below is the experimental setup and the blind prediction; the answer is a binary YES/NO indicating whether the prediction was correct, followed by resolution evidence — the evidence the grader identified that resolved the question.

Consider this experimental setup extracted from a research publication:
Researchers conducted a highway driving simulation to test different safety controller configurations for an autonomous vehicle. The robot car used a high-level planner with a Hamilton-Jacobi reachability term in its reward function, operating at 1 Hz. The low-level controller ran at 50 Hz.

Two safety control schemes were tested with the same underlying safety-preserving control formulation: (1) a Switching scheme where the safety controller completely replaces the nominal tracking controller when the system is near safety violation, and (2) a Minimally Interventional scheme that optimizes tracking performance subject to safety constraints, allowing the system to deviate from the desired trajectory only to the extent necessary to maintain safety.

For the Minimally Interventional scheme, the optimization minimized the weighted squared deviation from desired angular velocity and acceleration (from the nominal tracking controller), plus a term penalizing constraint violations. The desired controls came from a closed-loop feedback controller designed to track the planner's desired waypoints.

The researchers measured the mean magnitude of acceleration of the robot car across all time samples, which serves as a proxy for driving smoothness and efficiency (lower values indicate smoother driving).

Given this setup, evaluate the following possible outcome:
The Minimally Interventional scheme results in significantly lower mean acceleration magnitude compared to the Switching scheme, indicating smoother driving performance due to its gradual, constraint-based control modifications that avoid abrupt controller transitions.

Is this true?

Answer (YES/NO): NO